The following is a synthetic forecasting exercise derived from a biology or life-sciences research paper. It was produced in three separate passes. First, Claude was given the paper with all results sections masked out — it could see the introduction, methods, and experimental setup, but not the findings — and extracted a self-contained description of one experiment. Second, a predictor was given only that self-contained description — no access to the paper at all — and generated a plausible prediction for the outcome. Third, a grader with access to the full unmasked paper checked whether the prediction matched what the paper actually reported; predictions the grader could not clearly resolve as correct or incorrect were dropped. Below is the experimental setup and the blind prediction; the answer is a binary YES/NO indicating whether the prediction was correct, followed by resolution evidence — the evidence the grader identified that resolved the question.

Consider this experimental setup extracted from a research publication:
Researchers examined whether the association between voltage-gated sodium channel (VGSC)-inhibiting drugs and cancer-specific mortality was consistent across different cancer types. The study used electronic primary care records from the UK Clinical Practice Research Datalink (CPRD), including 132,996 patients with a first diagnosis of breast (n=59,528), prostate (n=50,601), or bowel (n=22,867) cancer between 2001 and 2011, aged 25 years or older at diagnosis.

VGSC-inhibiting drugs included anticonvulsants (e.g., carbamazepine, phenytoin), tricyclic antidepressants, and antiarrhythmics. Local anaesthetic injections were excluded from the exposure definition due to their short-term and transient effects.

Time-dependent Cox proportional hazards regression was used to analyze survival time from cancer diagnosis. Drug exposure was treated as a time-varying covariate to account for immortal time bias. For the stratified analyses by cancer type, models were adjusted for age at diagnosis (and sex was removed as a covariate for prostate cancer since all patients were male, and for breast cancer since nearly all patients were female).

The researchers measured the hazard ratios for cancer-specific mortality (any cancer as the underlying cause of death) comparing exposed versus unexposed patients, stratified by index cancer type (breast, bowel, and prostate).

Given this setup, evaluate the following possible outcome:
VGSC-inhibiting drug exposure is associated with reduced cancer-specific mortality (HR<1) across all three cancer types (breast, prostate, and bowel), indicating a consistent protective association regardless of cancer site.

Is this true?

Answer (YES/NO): NO